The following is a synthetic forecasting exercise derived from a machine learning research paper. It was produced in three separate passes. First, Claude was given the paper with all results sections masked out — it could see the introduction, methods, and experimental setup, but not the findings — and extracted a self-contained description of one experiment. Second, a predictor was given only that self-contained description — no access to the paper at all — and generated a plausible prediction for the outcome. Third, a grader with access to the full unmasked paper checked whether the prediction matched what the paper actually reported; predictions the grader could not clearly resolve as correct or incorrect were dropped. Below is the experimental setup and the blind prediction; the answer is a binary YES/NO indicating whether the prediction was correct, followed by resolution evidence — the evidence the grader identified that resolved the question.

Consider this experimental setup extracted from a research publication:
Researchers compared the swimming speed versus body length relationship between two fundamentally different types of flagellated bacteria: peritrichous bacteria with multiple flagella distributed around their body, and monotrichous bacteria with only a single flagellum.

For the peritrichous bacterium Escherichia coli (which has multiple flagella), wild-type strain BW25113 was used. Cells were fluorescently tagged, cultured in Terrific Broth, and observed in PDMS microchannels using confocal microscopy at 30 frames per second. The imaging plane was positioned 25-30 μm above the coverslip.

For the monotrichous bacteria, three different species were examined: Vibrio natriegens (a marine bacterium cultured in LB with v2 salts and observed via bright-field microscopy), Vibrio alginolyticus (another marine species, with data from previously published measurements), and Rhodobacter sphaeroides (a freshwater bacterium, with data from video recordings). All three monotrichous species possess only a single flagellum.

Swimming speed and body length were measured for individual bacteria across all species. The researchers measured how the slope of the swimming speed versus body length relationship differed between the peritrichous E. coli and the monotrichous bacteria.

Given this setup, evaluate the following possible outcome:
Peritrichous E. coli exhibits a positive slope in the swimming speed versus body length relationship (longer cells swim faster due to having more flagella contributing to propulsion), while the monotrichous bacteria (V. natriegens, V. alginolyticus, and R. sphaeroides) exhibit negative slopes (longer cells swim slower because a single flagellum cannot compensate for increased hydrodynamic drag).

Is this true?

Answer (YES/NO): NO